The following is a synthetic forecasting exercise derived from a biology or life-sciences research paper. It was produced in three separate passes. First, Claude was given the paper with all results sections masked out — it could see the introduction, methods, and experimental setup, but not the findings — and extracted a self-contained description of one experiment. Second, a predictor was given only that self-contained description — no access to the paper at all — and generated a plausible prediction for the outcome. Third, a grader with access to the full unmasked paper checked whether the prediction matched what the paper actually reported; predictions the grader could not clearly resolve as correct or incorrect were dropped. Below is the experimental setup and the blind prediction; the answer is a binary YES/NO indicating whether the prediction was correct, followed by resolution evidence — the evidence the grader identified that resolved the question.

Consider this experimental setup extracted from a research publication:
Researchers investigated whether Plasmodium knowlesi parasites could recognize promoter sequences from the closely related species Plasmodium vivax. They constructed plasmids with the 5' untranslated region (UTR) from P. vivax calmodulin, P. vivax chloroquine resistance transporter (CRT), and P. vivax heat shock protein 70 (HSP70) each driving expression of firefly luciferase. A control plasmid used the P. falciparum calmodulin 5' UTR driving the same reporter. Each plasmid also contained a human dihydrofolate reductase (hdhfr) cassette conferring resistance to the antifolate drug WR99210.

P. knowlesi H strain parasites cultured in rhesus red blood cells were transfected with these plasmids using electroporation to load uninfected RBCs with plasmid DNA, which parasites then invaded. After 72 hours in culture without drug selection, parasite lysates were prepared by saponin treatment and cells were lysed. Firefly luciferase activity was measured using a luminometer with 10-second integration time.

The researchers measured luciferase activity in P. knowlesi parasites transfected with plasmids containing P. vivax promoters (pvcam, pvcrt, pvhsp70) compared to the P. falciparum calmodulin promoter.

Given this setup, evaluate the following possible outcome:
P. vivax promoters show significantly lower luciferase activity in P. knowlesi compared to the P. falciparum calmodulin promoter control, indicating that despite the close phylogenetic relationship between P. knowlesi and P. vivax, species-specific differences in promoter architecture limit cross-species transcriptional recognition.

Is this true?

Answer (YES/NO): NO